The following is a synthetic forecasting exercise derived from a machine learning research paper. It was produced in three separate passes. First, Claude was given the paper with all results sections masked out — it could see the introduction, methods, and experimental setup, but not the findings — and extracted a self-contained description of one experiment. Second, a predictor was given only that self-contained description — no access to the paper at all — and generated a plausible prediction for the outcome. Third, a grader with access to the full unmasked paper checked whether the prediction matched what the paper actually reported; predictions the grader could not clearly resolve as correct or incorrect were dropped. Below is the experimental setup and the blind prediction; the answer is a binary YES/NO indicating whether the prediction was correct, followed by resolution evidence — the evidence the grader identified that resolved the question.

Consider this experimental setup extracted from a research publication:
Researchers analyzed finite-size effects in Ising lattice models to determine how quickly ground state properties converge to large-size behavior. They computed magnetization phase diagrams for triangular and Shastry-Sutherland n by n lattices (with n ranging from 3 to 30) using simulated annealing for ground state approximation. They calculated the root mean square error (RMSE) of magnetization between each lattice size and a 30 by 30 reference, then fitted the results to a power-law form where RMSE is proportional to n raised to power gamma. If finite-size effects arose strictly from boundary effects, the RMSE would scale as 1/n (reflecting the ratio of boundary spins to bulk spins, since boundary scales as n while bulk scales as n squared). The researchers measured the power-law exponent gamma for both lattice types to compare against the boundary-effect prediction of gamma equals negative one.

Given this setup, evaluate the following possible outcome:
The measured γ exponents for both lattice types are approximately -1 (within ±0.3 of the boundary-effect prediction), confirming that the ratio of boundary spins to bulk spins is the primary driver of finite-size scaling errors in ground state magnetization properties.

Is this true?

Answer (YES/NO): NO